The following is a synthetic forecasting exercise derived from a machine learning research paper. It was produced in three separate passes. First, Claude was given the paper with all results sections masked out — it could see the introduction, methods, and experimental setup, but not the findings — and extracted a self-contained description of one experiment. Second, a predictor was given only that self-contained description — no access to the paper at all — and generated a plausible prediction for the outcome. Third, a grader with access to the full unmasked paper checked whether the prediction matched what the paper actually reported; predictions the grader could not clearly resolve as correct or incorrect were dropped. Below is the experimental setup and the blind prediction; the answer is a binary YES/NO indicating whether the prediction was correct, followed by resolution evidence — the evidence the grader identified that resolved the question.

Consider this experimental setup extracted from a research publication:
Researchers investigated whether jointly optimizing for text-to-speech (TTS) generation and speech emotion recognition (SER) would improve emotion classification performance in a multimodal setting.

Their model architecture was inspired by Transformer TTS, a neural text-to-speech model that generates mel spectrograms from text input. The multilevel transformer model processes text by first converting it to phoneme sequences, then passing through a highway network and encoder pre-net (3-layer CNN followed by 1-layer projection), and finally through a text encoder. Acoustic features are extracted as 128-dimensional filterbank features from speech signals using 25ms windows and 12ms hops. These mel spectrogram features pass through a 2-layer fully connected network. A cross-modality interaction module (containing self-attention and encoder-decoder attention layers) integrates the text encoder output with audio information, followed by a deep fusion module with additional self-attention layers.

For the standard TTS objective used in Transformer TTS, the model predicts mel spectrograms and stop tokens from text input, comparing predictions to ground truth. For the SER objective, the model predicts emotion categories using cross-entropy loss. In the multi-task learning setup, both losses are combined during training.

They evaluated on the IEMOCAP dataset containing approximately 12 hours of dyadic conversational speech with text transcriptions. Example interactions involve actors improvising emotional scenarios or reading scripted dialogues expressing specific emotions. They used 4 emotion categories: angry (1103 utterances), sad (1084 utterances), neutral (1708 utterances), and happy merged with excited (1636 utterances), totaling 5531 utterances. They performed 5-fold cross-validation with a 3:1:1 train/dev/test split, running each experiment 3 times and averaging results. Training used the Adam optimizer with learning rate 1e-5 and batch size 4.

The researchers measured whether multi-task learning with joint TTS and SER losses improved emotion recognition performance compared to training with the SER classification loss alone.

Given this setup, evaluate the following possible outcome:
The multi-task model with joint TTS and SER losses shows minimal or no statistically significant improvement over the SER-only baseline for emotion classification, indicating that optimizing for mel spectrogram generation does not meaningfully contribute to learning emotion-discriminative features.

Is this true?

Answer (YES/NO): YES